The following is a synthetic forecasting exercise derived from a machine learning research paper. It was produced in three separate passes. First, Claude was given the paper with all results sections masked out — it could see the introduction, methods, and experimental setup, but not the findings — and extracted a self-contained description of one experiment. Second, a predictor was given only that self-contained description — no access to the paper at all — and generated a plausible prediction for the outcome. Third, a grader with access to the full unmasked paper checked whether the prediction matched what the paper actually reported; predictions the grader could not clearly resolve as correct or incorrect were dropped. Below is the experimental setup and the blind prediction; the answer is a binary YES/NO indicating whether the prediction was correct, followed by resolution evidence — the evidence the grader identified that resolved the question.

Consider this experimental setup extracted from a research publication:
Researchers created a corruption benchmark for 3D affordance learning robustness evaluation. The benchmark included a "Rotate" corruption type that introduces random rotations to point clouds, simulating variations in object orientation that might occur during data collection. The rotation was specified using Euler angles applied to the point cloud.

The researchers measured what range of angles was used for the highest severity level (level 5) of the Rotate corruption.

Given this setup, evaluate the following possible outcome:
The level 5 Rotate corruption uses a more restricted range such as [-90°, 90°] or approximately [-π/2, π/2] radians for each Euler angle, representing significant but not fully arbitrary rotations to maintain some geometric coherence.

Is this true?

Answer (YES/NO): NO